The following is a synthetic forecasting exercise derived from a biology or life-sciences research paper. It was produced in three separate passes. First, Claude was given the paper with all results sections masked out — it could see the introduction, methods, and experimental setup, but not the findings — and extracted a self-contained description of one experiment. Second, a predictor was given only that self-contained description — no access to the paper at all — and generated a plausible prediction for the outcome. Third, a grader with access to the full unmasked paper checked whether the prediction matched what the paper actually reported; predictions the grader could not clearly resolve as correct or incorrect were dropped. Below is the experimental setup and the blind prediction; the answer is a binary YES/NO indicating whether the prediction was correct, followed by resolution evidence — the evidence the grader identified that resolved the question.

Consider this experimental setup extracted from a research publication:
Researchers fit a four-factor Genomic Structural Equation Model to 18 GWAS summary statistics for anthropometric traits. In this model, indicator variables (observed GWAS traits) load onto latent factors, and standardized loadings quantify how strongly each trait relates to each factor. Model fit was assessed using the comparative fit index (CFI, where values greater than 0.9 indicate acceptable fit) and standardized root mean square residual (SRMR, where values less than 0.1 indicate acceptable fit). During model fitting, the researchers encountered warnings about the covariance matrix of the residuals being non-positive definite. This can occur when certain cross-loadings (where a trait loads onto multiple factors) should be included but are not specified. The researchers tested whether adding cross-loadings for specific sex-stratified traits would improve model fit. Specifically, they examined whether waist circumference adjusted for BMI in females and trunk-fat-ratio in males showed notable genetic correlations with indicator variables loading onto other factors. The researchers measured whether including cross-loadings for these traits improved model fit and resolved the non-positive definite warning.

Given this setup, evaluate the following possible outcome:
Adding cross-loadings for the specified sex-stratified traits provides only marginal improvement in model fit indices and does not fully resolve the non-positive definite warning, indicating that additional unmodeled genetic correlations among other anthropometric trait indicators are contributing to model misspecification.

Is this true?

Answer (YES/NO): NO